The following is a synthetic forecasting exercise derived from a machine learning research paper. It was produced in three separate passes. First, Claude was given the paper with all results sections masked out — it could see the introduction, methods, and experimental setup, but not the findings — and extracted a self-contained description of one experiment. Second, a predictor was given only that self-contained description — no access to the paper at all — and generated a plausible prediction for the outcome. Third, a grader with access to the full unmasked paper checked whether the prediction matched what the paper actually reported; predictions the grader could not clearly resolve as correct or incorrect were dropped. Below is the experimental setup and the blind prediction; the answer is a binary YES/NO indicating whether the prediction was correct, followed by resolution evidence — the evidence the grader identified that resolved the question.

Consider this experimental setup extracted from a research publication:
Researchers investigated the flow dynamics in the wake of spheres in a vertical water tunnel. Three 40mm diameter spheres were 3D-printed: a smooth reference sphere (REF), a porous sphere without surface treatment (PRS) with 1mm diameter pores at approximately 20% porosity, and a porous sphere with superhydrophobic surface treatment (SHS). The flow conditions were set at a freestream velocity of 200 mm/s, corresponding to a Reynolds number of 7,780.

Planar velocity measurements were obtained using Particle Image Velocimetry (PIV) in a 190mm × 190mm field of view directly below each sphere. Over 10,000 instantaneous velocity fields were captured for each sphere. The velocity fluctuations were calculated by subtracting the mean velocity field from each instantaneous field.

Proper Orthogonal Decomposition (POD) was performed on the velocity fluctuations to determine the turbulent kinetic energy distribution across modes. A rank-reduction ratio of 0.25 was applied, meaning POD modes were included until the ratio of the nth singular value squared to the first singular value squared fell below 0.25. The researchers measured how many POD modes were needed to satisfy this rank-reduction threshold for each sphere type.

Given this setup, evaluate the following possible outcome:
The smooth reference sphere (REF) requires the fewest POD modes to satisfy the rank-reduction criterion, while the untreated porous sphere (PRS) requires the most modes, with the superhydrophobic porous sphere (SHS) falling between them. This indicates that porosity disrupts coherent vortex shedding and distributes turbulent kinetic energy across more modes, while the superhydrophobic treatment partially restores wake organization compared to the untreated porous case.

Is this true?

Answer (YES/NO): NO